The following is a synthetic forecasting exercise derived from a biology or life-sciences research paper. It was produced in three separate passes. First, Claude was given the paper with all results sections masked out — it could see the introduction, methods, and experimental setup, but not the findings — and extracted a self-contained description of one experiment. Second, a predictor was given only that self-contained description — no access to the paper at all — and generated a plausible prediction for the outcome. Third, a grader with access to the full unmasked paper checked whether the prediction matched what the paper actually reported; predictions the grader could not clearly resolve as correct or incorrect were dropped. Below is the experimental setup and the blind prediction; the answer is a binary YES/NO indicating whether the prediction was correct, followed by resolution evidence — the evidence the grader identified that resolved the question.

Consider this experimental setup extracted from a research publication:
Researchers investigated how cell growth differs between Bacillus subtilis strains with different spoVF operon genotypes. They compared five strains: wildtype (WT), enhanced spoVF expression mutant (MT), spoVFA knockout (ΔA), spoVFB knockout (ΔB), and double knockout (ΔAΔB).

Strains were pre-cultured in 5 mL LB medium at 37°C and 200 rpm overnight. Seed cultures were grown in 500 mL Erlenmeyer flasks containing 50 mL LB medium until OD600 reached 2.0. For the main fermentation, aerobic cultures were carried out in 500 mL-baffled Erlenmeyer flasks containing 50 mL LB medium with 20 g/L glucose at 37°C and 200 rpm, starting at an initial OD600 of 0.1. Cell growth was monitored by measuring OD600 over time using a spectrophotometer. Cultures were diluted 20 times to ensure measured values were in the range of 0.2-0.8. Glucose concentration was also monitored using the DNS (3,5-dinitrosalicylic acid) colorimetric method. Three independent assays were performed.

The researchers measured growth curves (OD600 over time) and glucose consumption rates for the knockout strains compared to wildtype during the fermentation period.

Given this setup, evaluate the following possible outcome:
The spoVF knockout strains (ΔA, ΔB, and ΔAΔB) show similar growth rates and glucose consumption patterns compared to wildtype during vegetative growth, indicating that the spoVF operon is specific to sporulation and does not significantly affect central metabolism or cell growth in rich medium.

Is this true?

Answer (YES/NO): NO